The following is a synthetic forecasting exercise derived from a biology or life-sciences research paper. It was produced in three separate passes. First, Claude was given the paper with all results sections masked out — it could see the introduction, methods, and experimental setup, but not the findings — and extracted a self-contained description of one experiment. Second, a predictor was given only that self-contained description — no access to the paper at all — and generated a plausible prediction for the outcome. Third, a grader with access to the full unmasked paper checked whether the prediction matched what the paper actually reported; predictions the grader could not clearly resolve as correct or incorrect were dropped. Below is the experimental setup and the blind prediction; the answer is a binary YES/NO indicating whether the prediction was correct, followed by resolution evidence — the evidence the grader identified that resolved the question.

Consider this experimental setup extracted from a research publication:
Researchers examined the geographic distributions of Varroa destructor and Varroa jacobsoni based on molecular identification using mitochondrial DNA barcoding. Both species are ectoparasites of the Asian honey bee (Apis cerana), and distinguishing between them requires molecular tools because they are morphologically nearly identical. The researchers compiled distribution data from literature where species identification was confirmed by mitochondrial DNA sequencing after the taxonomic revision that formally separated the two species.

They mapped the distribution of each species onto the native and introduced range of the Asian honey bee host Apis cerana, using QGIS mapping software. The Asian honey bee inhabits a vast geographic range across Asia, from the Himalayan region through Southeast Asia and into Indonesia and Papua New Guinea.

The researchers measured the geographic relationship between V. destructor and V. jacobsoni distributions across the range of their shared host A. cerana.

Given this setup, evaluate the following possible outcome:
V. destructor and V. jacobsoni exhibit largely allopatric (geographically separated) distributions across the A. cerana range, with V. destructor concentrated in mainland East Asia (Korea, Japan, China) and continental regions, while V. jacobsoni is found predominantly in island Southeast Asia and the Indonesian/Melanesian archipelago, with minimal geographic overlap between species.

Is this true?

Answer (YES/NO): NO